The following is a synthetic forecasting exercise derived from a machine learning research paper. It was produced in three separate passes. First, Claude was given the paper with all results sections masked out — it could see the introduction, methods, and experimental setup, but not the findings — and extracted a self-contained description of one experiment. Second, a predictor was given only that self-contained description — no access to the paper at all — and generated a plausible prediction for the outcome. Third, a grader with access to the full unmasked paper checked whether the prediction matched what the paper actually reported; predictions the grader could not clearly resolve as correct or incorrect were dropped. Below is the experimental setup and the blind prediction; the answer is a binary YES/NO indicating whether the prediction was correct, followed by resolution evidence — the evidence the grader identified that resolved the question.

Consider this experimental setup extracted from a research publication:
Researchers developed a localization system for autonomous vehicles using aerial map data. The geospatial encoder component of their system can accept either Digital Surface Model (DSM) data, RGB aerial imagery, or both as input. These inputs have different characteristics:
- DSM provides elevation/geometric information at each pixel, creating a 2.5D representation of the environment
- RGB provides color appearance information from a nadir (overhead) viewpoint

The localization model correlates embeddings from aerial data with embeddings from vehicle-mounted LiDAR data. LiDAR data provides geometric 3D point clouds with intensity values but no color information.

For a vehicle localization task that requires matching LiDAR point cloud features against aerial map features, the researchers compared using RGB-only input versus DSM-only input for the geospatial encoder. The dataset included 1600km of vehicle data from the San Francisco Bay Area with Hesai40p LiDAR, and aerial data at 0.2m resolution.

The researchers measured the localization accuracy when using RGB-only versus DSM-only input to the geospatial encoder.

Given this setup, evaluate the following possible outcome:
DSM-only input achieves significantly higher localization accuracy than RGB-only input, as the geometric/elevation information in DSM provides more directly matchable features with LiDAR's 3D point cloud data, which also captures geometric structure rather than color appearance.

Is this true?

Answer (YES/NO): YES